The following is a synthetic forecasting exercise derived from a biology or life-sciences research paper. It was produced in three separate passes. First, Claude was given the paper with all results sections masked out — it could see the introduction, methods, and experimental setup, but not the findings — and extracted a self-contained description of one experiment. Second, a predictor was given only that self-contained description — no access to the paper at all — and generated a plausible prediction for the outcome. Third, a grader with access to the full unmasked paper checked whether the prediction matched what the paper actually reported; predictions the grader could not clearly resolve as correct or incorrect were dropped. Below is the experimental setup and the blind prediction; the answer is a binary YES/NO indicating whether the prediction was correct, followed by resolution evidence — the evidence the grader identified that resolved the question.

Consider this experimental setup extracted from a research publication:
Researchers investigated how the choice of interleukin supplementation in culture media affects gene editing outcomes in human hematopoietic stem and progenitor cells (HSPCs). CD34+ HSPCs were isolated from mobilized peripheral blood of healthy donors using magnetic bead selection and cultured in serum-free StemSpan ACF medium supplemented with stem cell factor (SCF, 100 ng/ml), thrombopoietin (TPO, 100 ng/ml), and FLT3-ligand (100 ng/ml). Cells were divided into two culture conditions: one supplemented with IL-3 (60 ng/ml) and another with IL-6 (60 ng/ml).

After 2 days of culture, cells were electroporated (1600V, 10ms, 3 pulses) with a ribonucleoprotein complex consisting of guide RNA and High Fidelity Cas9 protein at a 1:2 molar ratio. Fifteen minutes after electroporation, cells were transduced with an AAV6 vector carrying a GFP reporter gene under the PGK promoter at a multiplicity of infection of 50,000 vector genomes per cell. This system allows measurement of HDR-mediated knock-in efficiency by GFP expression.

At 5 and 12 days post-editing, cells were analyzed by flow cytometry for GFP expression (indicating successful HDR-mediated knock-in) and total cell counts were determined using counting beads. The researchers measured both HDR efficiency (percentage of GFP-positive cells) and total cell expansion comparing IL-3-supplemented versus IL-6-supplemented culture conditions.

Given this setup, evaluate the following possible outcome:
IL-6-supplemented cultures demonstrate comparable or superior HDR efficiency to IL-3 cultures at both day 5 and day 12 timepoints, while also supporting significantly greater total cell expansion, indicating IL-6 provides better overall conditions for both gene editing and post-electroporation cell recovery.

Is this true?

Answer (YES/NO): NO